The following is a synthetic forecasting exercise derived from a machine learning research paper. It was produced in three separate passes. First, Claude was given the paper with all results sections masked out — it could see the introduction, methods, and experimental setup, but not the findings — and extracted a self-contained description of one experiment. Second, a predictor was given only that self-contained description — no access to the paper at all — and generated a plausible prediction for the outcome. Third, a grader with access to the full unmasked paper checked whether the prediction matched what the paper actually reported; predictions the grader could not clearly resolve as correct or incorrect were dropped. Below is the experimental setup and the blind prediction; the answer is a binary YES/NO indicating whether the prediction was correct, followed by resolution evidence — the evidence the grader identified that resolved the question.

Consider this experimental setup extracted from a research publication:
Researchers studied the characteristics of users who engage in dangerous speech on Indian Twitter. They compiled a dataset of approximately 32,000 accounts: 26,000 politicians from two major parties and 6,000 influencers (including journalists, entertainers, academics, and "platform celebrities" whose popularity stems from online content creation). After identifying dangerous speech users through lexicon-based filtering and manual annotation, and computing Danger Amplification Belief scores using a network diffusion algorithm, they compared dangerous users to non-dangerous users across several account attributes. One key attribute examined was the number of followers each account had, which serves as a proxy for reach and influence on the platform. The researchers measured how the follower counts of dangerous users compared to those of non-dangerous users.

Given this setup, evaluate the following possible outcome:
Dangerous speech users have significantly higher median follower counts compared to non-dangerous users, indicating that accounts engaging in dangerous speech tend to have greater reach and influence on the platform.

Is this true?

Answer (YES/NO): YES